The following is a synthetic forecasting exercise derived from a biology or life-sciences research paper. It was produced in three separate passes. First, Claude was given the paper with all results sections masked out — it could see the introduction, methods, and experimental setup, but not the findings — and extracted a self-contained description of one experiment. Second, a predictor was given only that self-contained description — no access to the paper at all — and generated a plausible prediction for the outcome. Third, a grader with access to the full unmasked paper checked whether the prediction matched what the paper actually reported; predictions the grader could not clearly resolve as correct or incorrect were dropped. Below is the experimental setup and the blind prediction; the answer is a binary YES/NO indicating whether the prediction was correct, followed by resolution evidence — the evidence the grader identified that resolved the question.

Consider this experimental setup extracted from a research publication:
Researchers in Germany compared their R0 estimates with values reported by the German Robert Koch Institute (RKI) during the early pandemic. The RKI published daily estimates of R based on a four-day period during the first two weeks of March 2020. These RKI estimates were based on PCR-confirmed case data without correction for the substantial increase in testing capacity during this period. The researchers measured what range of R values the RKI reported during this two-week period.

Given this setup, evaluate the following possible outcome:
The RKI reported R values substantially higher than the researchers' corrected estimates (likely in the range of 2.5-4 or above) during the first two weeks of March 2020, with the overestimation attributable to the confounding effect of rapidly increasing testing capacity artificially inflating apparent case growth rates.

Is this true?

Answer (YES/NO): NO